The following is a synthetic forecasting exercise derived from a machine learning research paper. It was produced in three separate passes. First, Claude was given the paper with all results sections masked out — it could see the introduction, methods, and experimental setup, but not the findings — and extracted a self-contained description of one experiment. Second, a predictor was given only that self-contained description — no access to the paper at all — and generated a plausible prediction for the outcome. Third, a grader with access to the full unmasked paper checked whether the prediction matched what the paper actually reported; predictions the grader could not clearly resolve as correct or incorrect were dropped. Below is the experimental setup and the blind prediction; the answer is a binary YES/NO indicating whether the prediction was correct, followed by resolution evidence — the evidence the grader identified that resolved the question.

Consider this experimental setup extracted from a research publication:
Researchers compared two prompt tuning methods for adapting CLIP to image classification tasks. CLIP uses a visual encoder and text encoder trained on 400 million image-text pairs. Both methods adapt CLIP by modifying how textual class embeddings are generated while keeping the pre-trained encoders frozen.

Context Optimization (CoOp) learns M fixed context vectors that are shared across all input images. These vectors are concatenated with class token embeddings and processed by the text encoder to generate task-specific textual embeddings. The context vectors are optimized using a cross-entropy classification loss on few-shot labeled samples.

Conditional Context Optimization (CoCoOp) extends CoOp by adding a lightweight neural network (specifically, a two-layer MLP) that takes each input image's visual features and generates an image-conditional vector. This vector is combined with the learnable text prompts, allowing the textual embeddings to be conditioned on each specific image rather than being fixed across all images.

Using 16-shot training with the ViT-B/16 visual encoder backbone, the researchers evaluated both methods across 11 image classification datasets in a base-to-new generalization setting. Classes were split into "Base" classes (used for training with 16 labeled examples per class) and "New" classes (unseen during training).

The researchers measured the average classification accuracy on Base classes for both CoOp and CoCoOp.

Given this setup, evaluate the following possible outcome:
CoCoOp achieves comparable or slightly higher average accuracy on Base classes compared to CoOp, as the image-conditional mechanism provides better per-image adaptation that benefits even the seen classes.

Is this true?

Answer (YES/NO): NO